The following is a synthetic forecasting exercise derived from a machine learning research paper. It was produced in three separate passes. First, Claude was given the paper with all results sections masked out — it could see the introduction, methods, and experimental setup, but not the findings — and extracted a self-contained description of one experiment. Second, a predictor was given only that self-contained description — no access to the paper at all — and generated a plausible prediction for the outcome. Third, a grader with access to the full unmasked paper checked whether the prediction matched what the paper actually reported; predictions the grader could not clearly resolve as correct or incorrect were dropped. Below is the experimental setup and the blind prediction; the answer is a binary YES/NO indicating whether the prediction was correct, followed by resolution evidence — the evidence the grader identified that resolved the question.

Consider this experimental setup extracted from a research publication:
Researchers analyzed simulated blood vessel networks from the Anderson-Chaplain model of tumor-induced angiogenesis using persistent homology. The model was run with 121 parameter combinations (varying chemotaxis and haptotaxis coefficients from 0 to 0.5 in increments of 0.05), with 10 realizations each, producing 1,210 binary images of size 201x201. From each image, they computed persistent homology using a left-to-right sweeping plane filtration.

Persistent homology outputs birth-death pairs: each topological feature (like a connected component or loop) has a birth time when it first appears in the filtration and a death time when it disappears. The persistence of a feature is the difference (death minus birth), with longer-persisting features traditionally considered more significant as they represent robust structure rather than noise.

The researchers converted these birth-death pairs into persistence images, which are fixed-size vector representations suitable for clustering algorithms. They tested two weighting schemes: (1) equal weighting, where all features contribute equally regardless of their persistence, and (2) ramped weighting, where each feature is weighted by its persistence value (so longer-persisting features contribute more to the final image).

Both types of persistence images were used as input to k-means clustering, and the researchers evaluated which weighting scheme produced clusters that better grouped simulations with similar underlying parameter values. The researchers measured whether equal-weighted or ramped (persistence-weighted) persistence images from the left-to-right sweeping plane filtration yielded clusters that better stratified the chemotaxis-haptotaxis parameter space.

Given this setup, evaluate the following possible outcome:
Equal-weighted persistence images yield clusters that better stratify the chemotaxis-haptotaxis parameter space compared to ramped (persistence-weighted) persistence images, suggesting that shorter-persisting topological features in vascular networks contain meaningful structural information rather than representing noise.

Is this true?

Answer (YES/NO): YES